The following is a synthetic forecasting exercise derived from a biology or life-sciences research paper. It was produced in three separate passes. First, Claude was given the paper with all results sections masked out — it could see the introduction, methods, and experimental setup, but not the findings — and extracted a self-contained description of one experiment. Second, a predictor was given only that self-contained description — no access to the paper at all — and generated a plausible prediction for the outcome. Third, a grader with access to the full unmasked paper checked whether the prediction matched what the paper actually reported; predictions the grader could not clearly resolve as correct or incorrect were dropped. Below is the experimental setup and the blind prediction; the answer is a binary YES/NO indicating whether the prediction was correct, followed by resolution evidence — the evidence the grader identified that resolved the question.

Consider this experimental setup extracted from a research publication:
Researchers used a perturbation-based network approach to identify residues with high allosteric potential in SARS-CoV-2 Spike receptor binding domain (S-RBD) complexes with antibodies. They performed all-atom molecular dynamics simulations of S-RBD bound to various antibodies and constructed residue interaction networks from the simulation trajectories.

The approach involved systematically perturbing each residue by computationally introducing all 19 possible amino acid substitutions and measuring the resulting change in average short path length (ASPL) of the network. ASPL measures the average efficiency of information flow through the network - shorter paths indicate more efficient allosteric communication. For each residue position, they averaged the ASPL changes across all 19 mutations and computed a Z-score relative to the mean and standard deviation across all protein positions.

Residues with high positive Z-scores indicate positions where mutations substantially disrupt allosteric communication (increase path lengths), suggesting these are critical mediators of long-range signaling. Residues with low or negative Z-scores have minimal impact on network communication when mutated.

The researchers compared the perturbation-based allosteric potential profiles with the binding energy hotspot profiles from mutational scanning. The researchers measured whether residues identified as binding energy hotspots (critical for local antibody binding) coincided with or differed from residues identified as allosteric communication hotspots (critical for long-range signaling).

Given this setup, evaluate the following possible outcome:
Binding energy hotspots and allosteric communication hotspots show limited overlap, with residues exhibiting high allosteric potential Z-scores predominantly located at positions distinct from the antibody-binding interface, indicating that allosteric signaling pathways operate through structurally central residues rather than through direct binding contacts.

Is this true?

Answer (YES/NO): NO